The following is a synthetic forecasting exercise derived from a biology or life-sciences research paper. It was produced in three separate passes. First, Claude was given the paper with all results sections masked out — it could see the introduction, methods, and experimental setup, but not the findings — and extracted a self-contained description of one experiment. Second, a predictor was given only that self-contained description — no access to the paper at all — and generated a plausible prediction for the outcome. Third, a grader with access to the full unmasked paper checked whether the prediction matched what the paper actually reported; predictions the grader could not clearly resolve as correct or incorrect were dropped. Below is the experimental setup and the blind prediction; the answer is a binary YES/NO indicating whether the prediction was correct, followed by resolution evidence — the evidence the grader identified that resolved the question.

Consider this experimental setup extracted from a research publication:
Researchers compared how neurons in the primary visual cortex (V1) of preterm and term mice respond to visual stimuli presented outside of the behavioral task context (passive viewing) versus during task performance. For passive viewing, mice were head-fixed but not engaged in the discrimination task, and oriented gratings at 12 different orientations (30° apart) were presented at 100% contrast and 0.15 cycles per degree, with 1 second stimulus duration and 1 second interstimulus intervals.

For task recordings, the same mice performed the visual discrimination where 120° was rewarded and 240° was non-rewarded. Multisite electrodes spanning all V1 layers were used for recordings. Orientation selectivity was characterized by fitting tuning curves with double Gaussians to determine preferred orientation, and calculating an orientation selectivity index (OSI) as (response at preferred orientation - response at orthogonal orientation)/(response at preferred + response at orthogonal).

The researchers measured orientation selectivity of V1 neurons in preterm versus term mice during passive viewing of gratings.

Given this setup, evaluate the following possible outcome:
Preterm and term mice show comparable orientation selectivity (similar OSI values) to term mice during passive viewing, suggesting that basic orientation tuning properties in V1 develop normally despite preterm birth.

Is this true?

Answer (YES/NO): YES